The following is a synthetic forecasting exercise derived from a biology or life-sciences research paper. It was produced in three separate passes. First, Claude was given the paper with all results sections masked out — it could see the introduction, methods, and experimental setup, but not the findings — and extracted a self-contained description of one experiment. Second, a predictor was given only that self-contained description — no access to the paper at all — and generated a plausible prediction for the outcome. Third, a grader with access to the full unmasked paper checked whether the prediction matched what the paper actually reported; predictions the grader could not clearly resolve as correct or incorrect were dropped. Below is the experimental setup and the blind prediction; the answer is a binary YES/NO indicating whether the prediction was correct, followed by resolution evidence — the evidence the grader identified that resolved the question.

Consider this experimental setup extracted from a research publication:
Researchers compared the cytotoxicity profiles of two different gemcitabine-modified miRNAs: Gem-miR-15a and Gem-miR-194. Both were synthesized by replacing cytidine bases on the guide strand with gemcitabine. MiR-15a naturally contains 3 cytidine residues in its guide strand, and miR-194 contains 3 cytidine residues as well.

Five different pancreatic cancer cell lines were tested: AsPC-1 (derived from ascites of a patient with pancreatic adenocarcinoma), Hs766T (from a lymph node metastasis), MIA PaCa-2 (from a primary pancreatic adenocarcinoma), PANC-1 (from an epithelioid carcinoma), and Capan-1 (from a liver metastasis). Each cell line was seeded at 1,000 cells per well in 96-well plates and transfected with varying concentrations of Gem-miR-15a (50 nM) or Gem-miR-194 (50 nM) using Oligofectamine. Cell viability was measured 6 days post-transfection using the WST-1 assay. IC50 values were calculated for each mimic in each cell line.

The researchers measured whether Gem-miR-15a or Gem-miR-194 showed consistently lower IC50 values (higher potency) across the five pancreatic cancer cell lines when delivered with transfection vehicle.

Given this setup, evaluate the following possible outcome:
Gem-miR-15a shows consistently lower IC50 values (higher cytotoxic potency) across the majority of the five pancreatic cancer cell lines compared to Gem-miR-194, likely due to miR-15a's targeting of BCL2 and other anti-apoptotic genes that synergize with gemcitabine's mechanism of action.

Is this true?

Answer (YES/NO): NO